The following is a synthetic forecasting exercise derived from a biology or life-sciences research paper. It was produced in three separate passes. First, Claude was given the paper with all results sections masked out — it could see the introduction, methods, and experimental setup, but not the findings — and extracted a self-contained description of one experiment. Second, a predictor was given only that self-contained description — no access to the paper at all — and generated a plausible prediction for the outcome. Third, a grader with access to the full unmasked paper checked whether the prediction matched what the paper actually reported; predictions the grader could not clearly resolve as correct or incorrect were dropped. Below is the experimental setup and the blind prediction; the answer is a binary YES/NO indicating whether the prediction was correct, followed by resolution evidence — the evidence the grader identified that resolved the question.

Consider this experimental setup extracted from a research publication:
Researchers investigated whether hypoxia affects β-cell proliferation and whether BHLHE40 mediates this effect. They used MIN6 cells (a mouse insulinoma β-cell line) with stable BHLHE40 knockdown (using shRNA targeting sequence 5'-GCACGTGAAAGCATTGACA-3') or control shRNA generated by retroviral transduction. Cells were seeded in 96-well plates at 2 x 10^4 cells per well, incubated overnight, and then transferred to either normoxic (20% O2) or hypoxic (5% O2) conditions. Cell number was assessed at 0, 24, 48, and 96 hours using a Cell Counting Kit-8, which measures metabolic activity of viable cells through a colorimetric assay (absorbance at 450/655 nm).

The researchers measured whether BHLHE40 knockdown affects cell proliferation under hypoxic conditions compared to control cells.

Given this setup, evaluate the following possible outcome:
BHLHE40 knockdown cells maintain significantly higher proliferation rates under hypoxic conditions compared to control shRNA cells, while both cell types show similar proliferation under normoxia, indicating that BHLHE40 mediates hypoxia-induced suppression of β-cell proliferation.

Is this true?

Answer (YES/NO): NO